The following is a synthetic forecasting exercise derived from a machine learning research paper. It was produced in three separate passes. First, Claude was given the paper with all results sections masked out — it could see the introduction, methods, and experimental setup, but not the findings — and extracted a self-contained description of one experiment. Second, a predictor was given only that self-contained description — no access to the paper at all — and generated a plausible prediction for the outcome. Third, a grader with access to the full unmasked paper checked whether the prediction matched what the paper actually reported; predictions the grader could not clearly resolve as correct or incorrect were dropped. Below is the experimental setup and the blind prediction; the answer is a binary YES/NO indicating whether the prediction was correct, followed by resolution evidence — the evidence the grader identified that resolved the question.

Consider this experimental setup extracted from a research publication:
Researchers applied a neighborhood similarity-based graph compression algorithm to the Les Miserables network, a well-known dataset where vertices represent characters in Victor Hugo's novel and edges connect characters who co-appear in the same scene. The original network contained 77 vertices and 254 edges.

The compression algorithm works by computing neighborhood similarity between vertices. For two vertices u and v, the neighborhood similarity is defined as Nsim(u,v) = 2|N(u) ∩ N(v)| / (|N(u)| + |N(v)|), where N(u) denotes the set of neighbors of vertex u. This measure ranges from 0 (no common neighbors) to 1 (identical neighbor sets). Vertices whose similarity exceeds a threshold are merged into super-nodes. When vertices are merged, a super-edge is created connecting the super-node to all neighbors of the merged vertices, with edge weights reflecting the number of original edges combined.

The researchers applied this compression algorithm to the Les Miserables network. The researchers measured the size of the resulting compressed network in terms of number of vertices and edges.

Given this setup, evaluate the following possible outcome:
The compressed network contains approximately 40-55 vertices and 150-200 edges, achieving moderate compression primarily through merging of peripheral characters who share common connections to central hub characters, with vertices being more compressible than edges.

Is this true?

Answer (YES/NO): NO